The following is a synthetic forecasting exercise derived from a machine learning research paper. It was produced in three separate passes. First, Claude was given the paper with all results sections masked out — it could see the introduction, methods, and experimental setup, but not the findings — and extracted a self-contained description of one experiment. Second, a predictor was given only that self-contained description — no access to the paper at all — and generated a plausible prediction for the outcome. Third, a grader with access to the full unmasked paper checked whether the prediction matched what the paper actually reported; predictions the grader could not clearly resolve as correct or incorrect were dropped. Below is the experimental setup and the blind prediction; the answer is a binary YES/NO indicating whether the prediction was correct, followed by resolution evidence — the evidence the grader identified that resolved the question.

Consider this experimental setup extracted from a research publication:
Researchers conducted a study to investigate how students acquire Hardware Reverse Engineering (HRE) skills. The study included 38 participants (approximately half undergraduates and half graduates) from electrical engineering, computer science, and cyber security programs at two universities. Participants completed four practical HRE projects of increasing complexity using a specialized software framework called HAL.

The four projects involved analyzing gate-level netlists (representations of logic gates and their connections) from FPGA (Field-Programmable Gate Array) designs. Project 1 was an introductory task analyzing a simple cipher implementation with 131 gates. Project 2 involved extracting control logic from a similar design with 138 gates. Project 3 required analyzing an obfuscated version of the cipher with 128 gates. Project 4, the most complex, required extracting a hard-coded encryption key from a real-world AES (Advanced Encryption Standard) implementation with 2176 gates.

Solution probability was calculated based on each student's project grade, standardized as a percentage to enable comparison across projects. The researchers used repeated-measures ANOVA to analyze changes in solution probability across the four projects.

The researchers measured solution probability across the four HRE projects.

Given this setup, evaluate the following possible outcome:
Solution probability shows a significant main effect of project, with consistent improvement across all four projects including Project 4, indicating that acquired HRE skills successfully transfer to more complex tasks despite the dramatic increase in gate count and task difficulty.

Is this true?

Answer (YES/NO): NO